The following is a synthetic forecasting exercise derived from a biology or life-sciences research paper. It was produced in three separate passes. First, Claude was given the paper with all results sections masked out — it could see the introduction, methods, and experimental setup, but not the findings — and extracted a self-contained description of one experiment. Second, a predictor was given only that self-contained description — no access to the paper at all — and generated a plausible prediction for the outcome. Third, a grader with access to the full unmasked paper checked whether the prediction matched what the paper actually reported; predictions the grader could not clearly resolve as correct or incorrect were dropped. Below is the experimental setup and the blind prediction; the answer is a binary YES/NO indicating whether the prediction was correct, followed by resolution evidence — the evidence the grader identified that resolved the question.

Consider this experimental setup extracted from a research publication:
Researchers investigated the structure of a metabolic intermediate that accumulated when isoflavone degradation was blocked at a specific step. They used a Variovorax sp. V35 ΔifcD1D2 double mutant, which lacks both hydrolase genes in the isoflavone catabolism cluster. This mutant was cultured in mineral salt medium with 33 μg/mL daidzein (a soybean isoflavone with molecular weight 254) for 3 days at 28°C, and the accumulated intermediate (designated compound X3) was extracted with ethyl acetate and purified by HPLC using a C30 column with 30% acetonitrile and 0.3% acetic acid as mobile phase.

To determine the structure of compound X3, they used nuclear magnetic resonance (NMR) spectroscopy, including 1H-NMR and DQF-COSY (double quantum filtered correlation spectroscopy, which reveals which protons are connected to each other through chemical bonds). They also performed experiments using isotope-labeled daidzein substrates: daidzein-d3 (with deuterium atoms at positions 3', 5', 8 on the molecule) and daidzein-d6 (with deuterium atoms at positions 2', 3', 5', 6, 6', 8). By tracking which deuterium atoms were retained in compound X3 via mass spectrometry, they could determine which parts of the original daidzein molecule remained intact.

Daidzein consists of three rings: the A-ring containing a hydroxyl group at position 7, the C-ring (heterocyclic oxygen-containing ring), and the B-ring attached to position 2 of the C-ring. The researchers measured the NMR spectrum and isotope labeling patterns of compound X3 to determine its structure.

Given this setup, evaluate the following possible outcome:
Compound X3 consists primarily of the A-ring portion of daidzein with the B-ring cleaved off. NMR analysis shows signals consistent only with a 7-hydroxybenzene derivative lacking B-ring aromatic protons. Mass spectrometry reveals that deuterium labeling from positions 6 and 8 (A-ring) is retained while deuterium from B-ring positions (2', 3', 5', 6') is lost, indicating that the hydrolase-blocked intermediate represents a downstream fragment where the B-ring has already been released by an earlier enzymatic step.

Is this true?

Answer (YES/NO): NO